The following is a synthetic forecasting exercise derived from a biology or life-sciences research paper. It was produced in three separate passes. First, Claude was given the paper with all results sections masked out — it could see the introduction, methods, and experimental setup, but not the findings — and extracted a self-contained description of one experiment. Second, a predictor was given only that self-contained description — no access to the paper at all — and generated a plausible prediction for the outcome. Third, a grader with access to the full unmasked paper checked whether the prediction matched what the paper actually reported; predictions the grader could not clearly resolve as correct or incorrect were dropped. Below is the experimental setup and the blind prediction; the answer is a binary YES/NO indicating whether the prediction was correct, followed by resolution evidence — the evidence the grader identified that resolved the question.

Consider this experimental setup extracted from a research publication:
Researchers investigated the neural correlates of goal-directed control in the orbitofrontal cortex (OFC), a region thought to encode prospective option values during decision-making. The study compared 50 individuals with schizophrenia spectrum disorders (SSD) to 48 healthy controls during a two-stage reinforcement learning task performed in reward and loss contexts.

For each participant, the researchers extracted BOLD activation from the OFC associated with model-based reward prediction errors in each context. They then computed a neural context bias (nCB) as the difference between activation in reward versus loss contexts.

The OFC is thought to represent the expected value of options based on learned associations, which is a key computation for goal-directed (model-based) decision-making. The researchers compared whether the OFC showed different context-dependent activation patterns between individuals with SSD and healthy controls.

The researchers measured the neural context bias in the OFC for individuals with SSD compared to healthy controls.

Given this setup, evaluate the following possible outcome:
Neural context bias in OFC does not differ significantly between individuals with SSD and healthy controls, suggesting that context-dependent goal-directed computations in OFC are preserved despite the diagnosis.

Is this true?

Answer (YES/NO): NO